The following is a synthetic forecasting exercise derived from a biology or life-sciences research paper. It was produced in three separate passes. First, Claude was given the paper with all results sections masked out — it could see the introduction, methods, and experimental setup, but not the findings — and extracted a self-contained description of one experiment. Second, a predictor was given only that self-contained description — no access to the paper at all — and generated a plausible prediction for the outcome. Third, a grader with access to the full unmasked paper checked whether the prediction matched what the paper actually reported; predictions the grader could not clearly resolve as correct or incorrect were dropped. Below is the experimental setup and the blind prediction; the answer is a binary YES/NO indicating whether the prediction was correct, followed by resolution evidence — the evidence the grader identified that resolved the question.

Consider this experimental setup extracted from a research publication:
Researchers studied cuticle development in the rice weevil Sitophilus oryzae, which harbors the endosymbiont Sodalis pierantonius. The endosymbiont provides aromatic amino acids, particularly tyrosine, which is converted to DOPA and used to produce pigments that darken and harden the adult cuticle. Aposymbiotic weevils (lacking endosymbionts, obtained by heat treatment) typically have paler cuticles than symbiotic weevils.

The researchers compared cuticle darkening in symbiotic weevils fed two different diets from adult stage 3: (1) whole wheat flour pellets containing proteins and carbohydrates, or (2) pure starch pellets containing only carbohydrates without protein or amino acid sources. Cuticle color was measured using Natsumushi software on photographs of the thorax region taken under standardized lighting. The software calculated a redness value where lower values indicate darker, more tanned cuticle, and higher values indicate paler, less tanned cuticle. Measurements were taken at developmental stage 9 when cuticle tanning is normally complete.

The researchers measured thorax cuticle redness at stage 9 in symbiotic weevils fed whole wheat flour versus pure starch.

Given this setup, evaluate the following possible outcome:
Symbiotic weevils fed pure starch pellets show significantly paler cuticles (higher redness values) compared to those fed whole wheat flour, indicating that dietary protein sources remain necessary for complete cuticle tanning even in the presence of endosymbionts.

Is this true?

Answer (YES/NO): NO